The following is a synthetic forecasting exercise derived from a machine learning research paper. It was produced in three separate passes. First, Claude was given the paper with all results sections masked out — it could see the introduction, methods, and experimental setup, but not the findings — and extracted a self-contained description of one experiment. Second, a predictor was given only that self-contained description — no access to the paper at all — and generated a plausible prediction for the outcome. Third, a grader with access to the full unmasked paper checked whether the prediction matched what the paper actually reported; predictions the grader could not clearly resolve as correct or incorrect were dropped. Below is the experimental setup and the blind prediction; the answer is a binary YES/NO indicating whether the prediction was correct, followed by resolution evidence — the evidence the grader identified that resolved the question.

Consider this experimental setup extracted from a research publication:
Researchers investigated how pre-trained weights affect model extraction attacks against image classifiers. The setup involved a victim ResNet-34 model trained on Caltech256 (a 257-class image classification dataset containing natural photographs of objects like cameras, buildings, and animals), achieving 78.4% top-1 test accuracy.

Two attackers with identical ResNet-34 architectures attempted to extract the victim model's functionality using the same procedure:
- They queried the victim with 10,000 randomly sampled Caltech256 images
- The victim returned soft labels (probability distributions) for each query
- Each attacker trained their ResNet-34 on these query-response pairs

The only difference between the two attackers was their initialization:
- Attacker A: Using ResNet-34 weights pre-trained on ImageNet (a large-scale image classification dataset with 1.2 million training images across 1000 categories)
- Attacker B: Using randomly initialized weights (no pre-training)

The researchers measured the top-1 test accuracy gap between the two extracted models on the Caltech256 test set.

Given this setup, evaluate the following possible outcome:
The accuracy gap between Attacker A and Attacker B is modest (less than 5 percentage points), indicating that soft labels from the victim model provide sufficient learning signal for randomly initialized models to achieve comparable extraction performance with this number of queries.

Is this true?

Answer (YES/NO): NO